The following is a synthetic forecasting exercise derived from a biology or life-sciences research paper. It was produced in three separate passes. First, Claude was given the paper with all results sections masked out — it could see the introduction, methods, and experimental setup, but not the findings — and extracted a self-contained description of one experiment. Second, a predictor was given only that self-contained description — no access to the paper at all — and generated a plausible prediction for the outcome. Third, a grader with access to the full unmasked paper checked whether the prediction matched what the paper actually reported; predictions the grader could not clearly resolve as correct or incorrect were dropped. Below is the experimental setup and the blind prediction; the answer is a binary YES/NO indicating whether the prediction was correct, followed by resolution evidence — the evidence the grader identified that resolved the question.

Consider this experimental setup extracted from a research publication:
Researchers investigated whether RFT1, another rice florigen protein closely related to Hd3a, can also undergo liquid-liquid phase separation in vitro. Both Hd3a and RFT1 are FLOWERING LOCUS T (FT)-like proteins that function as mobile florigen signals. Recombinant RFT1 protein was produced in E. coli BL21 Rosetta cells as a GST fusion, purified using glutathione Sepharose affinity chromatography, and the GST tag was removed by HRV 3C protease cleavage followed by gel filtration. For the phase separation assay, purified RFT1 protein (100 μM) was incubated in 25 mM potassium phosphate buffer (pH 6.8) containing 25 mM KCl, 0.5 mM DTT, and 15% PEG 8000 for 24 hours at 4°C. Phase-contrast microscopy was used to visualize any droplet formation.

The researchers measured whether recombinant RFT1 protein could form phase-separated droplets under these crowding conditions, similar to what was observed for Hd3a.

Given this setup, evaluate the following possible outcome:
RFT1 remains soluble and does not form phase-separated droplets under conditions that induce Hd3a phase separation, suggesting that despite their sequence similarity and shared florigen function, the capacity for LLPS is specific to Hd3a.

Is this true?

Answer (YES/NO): NO